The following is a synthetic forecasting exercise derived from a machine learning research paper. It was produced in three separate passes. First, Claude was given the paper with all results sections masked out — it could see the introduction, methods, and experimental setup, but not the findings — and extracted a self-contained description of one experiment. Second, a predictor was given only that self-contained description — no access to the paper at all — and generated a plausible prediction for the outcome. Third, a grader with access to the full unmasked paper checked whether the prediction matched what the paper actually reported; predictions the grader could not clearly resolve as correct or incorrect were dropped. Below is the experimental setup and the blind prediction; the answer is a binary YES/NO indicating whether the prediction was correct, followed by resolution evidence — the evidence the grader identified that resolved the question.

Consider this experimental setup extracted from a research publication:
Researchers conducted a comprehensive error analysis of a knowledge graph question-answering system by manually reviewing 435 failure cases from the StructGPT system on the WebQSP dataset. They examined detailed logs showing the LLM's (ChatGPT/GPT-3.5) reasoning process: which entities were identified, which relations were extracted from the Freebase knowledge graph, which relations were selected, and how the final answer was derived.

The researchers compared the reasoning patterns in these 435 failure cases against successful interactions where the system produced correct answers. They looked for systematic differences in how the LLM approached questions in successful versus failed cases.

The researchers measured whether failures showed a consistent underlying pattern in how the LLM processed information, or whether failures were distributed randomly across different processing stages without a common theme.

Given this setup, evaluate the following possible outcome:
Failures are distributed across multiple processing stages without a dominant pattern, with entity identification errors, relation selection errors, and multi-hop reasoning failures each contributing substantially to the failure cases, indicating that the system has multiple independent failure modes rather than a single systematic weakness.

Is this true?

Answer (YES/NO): NO